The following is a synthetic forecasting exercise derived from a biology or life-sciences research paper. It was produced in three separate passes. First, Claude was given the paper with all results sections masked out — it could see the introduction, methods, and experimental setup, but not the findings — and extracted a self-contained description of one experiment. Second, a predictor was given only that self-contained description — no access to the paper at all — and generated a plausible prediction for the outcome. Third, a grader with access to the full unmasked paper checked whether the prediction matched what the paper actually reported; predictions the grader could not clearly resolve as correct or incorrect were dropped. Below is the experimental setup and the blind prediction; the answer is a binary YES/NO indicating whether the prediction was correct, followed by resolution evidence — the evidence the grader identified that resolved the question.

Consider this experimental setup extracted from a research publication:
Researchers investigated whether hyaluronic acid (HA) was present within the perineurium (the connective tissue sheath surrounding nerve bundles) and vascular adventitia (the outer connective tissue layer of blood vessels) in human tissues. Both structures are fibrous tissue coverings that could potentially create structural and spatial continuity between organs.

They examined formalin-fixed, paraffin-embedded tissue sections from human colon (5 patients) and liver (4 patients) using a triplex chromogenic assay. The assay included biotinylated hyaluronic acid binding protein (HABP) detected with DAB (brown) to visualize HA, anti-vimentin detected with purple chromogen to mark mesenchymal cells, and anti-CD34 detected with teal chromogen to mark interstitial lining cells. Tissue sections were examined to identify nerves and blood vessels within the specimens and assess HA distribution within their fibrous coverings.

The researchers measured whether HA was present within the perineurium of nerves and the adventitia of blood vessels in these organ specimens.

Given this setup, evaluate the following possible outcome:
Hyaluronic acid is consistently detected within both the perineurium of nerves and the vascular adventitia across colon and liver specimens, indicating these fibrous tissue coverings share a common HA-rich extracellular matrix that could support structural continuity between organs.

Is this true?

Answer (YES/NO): YES